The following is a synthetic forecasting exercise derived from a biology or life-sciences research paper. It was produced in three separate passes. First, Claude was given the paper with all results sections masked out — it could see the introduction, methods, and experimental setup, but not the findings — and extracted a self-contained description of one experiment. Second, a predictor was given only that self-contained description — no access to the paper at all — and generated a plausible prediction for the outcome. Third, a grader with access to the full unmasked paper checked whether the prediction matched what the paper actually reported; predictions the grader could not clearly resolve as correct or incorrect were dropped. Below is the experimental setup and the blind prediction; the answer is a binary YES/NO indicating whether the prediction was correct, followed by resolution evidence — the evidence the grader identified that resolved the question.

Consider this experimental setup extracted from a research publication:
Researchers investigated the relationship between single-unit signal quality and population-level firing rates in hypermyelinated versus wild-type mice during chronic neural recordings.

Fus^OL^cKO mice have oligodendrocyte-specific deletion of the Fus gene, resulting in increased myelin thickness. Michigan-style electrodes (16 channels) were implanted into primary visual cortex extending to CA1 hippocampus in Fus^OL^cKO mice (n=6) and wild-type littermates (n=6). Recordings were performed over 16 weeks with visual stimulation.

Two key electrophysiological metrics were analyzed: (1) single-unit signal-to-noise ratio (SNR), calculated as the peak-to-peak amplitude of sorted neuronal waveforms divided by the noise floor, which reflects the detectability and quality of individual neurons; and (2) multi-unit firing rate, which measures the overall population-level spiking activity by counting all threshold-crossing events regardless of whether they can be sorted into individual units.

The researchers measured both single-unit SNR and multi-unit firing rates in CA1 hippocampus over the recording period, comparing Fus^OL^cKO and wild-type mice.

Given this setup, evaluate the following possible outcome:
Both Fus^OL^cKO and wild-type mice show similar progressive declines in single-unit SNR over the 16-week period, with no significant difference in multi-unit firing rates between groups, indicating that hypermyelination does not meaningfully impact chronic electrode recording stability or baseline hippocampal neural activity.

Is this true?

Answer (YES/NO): NO